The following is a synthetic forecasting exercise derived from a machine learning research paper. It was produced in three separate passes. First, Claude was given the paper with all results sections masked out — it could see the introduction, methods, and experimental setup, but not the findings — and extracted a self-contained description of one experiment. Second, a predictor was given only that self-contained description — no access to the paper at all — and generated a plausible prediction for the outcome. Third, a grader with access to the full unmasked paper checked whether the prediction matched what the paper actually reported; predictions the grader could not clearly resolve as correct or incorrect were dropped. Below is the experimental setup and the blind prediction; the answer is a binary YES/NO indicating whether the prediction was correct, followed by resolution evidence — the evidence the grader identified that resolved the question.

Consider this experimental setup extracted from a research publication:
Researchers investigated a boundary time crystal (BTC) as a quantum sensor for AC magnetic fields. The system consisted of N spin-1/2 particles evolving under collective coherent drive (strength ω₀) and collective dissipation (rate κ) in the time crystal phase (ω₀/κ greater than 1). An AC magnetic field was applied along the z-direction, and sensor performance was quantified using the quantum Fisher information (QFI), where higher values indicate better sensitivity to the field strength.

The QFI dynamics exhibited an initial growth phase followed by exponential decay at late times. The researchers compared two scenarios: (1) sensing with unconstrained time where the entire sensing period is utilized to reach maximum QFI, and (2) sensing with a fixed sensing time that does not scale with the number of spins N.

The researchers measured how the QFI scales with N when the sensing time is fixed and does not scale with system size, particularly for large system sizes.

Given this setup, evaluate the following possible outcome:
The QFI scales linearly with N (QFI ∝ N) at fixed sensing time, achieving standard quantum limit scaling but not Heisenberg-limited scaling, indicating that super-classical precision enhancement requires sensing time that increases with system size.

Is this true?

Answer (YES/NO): NO